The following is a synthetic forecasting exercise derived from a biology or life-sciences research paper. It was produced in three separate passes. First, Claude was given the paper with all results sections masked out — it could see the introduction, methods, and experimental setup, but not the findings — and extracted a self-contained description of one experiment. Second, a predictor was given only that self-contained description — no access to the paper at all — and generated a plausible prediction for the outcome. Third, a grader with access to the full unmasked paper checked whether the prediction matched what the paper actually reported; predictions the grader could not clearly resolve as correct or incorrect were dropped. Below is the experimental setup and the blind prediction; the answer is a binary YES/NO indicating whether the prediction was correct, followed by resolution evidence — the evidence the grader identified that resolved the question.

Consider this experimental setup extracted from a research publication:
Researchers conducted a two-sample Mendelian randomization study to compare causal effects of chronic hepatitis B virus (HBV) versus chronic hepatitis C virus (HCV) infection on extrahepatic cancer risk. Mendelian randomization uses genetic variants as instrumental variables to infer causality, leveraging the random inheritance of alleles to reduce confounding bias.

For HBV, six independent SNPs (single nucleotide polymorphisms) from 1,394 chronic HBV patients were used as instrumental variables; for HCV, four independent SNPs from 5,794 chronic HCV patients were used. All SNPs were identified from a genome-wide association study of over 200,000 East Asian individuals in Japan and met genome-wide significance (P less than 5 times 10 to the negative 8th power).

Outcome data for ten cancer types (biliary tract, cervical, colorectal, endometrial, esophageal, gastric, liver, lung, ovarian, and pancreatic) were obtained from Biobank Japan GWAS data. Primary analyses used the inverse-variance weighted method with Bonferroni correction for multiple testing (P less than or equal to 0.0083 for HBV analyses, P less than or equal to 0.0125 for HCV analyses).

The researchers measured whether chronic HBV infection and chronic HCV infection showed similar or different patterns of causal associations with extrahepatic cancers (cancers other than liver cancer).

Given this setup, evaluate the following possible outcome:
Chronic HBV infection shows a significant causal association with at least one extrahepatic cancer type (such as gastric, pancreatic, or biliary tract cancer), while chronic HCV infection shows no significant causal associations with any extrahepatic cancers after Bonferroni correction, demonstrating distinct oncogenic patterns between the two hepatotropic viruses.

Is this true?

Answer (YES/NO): YES